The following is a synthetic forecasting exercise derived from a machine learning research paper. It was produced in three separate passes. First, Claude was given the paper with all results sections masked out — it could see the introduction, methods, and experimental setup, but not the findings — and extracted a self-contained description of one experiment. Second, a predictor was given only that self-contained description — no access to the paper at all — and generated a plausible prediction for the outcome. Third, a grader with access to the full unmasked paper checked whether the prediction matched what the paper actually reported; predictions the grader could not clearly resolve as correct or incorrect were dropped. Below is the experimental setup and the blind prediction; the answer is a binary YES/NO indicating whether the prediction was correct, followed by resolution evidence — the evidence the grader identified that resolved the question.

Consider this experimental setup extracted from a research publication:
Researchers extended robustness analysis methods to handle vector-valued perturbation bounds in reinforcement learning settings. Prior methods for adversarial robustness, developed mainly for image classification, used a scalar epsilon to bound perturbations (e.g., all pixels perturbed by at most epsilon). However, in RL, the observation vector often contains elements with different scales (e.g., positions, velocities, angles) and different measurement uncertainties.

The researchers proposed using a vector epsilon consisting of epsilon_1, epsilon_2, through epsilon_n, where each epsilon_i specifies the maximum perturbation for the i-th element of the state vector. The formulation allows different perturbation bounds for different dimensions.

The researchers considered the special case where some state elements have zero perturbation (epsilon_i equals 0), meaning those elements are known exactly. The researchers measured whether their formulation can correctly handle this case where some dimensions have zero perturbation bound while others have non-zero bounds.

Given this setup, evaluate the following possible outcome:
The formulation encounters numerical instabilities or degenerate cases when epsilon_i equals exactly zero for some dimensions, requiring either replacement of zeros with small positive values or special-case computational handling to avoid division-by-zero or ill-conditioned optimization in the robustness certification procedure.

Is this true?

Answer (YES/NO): NO